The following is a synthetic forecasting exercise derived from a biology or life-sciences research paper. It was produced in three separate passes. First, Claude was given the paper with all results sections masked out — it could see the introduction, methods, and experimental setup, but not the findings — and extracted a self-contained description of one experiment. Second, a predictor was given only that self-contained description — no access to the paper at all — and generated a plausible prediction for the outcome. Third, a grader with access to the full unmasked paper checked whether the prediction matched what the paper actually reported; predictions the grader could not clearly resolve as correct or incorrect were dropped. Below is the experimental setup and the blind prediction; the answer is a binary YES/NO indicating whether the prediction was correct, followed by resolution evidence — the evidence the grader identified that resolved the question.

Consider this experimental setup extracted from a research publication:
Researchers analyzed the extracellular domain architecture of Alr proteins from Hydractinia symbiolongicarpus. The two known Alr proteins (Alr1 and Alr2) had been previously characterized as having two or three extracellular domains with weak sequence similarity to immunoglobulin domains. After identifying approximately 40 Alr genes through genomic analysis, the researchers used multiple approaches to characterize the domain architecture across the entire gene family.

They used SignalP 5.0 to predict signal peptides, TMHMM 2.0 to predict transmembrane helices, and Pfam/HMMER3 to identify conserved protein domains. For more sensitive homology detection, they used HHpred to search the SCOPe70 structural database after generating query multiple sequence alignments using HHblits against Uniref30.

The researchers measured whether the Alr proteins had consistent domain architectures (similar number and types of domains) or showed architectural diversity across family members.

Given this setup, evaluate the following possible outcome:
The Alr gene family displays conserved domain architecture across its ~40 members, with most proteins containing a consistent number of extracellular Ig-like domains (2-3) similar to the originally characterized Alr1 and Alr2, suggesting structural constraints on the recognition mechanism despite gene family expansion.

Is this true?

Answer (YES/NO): NO